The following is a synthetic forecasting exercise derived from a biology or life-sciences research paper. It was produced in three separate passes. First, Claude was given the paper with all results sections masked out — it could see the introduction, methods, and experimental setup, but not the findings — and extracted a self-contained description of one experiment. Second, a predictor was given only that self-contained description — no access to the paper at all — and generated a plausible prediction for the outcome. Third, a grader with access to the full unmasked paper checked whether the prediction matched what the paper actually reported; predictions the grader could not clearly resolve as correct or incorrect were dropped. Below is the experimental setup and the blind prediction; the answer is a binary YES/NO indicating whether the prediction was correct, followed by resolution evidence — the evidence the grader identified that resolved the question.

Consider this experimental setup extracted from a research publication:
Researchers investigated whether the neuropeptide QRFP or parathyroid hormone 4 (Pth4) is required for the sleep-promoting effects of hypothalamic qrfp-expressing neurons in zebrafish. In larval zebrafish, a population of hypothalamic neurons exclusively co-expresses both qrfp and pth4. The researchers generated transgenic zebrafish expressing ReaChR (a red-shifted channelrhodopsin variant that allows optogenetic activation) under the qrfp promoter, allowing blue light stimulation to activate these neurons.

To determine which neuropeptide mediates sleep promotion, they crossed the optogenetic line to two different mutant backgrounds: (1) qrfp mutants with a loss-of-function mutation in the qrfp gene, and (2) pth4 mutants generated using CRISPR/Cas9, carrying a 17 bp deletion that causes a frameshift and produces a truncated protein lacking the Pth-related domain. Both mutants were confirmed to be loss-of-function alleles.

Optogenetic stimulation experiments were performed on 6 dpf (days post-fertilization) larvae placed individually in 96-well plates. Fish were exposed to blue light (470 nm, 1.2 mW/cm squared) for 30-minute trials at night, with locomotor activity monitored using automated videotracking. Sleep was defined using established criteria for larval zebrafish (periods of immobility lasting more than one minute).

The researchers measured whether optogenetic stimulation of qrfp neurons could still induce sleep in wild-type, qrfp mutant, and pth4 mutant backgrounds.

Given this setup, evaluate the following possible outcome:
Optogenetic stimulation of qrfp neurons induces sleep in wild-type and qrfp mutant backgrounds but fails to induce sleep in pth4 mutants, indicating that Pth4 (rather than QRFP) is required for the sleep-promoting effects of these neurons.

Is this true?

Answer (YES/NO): YES